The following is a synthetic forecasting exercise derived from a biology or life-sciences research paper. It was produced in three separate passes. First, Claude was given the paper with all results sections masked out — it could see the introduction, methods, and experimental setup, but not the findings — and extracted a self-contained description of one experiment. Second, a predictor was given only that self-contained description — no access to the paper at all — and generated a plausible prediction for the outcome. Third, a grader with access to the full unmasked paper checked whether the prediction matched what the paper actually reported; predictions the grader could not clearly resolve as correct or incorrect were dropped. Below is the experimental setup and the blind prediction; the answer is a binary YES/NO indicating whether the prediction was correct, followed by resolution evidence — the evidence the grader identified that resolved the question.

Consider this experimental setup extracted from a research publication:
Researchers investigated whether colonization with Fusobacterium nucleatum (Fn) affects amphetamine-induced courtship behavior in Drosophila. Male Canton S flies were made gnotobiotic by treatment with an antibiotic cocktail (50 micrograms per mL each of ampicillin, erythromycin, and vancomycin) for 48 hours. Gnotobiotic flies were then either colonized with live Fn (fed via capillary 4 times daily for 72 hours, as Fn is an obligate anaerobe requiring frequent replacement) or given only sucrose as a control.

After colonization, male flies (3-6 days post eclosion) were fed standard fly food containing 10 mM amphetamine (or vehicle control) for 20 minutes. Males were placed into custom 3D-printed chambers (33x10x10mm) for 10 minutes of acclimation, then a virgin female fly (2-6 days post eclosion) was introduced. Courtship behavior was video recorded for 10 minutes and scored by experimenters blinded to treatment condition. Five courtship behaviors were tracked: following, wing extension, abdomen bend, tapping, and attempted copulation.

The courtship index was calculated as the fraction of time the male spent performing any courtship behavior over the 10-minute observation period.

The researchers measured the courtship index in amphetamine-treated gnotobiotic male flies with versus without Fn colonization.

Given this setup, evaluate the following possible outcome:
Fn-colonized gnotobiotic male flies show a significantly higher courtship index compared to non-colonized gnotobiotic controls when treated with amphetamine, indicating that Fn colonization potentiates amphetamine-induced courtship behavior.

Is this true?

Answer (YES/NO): YES